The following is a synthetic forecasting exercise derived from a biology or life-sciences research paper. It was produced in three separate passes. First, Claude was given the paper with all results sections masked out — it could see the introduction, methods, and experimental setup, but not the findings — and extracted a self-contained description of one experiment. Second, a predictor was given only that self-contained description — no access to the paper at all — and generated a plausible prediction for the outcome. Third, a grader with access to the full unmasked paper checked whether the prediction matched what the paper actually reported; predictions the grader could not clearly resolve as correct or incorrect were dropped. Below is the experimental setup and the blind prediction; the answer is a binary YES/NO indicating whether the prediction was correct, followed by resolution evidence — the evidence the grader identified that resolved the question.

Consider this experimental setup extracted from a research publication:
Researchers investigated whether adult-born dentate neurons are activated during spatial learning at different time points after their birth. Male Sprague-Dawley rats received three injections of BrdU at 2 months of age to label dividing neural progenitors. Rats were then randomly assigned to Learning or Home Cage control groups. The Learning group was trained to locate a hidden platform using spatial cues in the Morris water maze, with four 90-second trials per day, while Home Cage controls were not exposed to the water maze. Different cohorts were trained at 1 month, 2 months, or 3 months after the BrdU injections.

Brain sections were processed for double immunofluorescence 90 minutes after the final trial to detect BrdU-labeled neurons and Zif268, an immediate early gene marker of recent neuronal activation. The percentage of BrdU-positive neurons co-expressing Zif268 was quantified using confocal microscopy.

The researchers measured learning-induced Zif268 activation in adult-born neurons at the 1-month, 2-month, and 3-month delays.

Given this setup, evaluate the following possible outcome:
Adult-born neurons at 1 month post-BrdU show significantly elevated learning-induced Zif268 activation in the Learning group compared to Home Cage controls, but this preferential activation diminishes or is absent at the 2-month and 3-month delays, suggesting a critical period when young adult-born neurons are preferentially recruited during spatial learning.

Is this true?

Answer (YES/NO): NO